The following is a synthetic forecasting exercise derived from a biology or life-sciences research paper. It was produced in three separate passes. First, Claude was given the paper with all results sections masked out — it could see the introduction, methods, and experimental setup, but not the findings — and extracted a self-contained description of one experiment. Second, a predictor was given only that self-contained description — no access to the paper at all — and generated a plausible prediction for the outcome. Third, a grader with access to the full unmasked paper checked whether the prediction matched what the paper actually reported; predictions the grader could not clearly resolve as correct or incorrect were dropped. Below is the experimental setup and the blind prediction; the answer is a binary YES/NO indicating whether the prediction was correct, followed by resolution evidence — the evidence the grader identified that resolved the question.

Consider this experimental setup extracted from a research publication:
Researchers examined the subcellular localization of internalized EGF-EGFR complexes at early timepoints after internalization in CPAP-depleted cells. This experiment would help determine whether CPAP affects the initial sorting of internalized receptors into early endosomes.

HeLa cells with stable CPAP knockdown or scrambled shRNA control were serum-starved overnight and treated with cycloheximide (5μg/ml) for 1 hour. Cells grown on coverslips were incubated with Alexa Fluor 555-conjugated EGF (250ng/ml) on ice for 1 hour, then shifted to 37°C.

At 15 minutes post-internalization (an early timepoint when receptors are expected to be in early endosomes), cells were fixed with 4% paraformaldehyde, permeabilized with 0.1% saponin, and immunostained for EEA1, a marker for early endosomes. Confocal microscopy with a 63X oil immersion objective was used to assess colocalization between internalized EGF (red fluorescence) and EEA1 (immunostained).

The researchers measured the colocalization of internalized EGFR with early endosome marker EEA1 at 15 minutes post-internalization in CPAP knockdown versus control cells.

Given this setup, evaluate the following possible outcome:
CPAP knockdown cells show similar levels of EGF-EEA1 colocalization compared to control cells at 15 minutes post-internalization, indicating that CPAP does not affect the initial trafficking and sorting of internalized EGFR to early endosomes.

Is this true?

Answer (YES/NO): YES